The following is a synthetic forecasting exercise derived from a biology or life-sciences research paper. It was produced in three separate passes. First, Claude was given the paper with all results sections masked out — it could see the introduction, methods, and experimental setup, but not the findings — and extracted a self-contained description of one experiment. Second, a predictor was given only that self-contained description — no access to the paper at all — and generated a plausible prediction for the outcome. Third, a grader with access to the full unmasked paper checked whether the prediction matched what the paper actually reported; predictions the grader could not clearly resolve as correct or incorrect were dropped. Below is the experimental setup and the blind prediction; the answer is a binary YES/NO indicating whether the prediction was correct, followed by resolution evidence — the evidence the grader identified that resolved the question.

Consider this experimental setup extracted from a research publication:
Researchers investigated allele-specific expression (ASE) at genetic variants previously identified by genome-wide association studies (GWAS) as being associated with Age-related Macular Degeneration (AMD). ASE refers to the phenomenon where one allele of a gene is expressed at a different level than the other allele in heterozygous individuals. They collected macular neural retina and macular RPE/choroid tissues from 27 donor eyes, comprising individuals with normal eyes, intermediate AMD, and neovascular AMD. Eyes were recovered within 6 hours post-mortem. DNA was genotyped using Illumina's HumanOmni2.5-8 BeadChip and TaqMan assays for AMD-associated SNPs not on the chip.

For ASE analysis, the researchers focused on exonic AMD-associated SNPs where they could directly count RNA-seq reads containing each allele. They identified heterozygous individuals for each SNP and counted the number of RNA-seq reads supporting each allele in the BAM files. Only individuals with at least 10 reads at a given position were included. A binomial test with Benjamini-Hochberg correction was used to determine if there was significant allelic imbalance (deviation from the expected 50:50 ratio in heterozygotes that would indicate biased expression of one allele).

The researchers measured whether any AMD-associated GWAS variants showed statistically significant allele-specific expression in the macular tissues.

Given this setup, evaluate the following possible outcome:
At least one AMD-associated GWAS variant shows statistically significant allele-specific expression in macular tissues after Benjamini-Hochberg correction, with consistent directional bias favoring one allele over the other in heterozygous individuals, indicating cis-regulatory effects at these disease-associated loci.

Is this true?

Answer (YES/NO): YES